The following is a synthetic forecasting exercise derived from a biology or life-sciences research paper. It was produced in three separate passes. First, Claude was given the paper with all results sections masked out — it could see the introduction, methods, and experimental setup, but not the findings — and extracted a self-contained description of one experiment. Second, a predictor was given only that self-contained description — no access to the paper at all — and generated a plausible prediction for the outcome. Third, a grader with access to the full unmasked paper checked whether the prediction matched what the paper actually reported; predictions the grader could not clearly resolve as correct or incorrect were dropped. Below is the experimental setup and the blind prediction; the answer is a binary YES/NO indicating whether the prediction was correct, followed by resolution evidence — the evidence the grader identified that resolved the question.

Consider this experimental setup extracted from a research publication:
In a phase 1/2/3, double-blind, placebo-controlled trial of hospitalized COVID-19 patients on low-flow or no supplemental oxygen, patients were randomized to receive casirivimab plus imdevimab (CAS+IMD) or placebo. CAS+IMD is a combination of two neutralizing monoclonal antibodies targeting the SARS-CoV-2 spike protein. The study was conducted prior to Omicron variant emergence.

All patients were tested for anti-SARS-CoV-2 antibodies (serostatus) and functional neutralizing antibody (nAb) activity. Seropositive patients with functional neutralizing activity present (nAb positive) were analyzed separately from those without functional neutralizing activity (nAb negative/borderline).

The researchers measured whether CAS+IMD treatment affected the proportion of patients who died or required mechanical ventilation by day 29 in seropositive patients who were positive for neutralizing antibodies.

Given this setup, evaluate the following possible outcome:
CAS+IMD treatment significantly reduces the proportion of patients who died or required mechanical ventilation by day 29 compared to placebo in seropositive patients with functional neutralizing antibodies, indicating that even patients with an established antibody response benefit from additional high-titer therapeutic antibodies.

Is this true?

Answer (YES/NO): NO